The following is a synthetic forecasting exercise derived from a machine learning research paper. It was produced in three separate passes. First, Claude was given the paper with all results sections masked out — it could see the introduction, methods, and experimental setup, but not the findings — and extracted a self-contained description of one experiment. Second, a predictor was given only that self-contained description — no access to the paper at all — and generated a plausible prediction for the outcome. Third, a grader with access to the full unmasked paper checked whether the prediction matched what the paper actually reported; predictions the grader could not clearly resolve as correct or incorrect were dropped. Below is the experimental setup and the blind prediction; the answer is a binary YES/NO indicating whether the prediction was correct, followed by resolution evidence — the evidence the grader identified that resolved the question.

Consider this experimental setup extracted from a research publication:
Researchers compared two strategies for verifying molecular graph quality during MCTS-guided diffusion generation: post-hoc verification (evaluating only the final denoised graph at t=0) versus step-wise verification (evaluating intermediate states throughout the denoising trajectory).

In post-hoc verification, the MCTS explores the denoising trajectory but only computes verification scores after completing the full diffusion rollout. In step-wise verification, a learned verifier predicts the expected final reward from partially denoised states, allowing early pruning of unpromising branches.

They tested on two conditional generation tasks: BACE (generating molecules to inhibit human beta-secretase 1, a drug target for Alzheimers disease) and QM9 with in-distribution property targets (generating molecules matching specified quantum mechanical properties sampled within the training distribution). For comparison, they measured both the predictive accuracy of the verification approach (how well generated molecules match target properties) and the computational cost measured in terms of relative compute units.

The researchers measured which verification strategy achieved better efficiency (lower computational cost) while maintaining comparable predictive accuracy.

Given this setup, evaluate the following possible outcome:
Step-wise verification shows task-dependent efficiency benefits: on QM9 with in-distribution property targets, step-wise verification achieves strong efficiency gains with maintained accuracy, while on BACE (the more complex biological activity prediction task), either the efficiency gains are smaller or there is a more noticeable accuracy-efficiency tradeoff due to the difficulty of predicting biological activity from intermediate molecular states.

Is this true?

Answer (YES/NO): YES